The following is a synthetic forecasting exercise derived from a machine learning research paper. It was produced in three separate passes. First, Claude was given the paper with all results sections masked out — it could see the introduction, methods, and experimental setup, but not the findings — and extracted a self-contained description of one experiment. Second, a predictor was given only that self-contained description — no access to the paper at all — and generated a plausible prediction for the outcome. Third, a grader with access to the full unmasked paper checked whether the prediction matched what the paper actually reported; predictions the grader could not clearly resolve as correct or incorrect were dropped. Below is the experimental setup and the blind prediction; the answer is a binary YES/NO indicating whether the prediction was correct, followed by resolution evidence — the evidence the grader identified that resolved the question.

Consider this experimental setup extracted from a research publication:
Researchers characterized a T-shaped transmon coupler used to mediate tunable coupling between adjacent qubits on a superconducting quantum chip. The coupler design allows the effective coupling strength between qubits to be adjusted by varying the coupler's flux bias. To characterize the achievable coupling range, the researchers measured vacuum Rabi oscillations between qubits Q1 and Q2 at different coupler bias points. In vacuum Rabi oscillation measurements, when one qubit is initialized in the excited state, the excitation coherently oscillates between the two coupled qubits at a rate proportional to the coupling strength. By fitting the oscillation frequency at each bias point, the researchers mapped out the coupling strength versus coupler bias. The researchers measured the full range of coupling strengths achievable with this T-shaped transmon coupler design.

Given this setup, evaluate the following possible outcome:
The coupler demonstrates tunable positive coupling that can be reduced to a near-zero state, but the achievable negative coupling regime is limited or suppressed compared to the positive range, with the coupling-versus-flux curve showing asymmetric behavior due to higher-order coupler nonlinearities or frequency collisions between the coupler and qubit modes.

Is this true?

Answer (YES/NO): NO